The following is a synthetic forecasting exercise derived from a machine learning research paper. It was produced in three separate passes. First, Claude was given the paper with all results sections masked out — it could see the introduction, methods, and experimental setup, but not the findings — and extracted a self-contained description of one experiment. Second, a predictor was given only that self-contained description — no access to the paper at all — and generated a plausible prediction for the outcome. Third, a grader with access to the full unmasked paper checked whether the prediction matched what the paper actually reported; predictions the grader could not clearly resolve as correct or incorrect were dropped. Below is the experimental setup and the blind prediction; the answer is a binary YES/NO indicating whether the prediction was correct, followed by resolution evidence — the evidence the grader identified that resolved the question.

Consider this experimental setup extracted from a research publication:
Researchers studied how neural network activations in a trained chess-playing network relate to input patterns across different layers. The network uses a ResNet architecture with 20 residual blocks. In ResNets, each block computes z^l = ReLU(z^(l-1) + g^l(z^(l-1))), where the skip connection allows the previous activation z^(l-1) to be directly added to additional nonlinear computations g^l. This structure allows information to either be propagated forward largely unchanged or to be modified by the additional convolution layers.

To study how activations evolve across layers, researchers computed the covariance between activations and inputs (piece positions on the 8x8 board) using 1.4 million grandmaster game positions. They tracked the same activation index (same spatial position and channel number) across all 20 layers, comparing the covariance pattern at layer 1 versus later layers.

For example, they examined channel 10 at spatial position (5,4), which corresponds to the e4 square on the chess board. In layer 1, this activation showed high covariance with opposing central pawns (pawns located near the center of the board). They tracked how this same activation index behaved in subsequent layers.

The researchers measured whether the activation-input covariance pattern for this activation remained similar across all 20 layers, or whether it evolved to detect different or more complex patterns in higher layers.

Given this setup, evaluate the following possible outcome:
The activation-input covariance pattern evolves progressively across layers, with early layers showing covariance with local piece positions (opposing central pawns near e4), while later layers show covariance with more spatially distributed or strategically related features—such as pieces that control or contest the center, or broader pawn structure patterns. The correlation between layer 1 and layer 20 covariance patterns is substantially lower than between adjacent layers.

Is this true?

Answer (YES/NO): NO